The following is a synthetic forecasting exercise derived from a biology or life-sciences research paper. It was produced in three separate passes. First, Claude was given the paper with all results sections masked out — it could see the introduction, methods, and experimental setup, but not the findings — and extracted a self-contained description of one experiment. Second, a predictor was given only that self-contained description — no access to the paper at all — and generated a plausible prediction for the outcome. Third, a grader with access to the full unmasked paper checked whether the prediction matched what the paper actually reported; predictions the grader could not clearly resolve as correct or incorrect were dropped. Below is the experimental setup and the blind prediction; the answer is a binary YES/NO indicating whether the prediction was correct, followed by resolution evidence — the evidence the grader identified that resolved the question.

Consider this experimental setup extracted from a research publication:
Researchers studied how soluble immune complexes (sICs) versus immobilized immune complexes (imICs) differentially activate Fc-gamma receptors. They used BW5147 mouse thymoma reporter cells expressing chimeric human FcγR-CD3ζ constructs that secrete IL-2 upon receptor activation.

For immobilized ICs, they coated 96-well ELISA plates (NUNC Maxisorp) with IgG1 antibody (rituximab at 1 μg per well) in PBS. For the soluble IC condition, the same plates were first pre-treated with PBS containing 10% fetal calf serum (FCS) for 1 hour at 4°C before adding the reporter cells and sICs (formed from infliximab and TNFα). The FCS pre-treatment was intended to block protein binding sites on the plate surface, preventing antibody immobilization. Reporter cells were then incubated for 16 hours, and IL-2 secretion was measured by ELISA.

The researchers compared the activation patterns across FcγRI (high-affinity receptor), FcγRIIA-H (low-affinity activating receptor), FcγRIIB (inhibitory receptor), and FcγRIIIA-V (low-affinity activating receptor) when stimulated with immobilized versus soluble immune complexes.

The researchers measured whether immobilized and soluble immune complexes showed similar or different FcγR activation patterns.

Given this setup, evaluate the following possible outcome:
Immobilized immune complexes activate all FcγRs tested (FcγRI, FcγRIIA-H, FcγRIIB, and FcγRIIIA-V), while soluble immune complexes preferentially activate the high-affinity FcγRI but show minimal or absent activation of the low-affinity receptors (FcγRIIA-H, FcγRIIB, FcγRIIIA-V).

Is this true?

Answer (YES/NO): NO